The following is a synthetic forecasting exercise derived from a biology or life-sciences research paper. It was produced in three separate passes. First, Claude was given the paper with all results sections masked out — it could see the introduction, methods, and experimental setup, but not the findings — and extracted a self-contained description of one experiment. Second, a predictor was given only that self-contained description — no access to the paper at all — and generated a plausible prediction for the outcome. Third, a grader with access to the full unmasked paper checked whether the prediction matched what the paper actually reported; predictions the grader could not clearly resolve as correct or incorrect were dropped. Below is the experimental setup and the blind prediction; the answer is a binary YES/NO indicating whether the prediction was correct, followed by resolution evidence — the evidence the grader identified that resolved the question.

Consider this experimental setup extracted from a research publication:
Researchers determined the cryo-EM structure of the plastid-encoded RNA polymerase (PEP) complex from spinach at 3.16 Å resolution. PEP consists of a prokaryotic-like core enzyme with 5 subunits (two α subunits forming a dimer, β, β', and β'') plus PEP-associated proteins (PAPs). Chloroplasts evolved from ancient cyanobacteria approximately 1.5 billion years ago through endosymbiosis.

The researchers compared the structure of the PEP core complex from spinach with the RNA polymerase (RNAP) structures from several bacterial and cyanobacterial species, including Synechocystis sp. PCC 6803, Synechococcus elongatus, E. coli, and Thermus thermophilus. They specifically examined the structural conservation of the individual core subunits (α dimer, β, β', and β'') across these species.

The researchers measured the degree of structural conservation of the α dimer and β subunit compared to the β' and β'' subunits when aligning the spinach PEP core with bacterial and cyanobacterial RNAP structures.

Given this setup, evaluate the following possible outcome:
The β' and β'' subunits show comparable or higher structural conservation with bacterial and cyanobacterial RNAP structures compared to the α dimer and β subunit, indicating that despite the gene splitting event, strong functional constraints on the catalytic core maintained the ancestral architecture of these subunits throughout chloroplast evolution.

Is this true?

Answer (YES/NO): NO